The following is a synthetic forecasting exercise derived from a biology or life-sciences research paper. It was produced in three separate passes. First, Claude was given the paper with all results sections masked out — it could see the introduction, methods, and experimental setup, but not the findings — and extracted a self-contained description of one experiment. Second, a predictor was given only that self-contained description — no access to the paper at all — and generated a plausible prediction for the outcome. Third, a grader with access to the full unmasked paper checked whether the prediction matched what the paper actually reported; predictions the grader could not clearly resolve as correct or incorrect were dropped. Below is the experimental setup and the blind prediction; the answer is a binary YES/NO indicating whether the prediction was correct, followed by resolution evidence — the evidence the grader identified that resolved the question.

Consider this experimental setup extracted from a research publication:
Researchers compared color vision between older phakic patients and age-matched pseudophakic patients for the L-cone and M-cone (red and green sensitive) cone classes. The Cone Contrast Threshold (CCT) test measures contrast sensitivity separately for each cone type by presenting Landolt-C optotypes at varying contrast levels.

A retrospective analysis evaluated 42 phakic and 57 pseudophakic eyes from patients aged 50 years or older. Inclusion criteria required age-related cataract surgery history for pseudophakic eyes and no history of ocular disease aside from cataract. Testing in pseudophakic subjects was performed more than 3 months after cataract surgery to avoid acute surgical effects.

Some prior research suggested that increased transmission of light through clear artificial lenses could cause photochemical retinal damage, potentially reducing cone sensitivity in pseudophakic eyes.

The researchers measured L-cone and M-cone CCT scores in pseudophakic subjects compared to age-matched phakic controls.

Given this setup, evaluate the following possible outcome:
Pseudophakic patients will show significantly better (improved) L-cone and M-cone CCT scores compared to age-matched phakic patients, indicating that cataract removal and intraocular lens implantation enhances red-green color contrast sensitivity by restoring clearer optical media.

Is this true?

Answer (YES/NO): NO